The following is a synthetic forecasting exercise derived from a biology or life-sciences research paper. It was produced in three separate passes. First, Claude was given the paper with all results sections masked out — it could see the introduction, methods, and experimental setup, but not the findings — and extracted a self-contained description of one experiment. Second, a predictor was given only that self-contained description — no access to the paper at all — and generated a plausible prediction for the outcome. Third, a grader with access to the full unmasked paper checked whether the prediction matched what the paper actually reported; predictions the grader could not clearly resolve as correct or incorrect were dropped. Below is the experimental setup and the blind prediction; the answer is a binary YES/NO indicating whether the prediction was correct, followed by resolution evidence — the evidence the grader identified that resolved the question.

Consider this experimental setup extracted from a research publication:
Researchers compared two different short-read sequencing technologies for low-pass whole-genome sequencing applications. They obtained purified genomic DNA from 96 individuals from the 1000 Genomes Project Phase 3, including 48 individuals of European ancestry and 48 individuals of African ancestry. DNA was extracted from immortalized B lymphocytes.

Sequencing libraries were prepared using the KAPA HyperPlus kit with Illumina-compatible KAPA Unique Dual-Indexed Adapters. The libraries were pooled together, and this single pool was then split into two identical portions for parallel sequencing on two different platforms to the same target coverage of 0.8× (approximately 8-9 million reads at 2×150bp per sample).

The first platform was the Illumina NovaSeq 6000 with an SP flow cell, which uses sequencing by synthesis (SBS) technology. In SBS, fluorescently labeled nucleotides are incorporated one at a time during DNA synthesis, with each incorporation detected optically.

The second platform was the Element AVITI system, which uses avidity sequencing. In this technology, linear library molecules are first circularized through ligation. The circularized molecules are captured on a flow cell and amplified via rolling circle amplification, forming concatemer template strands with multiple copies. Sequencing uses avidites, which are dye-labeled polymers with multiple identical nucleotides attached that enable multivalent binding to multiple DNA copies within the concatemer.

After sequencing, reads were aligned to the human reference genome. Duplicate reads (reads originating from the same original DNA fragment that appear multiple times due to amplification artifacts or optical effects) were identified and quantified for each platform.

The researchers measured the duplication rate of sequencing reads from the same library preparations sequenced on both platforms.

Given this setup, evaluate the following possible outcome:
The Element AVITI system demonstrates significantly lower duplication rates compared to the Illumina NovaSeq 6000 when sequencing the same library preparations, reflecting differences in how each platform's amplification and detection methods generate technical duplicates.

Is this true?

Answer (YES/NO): YES